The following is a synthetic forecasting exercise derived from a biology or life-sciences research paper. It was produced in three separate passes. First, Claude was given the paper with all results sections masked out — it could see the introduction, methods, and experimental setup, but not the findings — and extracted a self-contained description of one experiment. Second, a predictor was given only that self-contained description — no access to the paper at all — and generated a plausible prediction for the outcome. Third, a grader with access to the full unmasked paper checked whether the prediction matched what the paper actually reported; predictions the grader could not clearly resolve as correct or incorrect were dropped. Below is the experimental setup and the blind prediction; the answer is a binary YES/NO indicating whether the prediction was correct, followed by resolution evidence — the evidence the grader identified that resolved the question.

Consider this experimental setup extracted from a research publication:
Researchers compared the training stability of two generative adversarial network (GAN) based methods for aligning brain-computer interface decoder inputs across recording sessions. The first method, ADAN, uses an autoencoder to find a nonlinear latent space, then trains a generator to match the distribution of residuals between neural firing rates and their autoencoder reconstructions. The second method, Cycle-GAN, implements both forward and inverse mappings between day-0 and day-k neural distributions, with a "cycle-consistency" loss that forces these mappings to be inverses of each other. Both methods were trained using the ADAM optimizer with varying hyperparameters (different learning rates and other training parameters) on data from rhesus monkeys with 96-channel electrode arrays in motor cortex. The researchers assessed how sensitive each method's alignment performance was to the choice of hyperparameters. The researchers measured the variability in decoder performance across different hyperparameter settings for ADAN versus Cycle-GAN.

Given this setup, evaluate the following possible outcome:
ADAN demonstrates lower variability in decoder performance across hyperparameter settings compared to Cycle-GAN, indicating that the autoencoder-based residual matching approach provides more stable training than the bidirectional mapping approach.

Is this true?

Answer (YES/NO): NO